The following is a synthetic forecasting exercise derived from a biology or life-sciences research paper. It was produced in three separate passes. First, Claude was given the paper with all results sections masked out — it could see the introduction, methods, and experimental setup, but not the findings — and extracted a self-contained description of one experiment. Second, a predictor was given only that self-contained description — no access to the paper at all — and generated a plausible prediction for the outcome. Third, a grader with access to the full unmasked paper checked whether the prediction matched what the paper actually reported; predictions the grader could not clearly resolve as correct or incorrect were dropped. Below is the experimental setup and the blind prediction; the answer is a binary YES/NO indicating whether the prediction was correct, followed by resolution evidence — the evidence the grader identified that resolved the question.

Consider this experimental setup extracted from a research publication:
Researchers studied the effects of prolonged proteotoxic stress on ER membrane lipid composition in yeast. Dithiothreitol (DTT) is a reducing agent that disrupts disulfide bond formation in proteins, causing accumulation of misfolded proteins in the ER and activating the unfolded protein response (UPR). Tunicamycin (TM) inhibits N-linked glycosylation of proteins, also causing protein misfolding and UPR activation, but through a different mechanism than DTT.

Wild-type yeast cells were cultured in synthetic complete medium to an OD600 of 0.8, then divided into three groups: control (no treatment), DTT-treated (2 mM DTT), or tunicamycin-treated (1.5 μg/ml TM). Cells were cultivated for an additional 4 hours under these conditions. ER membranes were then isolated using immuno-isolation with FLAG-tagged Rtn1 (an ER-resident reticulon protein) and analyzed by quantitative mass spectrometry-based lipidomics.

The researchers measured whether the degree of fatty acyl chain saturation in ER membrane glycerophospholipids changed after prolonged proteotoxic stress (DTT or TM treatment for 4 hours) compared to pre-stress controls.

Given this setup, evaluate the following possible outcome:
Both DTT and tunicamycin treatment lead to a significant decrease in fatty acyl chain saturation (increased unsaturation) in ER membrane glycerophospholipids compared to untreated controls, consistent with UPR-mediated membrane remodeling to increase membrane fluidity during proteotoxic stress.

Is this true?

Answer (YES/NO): NO